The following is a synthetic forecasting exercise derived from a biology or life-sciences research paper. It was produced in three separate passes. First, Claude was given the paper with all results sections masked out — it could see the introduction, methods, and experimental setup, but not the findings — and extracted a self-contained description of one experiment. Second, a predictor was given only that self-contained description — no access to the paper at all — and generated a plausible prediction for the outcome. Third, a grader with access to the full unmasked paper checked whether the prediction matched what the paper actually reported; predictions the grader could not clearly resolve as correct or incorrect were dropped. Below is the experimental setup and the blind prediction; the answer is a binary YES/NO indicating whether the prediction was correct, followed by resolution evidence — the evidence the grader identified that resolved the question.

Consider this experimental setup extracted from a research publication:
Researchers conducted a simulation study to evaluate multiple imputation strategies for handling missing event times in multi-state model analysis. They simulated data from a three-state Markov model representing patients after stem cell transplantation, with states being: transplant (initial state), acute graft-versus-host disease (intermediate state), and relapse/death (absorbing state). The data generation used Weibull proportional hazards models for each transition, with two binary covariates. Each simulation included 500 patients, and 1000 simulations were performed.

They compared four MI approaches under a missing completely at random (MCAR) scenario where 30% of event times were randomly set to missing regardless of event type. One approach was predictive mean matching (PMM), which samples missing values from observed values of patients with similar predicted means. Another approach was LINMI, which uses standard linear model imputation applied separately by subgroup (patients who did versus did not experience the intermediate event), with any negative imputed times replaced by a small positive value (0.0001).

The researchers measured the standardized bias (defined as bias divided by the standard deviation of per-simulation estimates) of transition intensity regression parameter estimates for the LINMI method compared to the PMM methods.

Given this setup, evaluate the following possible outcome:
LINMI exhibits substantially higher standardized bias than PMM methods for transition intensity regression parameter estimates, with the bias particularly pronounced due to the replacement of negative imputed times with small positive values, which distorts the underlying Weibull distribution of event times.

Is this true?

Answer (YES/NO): NO